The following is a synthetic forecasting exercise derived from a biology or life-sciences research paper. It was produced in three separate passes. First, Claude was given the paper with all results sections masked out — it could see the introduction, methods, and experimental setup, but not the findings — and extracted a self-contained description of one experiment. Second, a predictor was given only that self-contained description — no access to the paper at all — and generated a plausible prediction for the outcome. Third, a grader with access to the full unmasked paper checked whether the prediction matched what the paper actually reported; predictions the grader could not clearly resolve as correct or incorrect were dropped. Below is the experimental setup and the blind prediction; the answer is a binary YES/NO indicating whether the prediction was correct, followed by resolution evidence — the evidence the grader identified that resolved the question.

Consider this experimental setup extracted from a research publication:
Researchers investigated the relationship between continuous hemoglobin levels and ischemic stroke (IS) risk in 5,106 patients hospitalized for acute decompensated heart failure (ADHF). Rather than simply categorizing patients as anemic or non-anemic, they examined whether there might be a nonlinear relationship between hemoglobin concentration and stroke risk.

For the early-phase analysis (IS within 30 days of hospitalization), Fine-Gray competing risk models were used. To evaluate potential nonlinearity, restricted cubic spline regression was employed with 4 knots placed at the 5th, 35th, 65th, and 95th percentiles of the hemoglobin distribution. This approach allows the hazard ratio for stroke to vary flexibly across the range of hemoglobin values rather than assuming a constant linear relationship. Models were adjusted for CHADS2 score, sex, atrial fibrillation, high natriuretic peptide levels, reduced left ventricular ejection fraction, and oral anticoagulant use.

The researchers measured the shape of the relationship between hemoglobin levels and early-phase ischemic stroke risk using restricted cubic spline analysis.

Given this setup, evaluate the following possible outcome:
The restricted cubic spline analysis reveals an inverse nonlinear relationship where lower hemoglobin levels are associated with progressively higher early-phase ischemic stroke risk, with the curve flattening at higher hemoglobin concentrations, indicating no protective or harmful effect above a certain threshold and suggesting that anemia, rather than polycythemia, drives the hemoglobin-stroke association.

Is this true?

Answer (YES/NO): NO